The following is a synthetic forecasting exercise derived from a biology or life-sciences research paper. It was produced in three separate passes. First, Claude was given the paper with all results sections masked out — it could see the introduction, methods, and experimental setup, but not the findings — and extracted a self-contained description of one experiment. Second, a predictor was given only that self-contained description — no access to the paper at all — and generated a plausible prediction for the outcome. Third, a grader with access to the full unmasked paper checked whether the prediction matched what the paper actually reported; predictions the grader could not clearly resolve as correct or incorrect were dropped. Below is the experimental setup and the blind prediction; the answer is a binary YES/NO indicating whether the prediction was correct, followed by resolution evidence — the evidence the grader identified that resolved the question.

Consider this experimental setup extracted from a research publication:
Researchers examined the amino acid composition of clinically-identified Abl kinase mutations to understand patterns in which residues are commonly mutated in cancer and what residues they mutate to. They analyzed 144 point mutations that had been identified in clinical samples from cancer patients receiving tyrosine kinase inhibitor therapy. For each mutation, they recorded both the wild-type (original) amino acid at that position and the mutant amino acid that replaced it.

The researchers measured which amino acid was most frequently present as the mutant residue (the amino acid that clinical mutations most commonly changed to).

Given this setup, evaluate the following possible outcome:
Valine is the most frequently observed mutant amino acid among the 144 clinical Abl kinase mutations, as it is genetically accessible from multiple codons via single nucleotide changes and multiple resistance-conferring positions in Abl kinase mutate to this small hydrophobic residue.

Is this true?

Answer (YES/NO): YES